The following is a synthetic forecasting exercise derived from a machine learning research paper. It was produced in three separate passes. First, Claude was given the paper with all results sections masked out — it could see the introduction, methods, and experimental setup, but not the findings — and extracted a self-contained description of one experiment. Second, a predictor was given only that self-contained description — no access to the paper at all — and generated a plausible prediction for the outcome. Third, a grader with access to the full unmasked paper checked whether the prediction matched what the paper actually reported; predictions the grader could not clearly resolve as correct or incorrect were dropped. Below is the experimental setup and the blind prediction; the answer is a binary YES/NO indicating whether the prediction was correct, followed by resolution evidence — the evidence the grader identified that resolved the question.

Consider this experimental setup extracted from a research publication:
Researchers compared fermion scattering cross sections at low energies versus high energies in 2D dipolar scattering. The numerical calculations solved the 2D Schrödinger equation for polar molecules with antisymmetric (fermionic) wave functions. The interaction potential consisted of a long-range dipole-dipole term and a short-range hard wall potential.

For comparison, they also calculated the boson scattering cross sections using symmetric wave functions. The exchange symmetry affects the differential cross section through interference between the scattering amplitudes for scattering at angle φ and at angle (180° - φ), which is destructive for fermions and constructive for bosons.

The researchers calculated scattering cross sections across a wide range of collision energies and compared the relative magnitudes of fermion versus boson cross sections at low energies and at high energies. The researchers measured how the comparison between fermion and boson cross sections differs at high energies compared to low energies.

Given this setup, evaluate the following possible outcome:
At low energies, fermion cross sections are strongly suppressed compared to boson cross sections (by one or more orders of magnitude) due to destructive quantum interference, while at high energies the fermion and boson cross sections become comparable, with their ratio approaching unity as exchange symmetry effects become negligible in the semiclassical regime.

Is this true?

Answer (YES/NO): YES